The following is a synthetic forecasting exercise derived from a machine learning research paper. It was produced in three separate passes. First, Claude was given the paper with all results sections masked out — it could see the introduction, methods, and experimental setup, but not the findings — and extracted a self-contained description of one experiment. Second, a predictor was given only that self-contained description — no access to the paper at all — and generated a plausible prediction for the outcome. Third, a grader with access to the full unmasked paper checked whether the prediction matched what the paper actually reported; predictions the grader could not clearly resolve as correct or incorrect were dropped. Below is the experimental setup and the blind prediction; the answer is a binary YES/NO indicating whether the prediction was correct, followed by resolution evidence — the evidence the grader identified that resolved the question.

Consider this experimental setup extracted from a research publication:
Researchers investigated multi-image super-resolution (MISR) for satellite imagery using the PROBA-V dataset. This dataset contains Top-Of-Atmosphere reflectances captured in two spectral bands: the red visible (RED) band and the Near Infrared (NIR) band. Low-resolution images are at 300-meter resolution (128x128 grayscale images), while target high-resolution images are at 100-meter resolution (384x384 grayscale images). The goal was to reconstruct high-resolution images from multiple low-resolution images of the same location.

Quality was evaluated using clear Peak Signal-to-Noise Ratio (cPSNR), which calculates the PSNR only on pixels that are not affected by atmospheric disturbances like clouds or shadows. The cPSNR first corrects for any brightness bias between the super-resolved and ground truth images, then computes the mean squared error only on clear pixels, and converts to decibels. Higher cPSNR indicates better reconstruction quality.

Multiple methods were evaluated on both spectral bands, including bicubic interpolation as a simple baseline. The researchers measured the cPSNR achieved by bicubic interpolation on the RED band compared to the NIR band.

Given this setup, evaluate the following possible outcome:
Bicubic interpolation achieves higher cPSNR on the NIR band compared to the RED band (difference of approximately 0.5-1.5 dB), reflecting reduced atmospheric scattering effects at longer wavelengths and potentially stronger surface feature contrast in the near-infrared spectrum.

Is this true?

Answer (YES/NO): NO